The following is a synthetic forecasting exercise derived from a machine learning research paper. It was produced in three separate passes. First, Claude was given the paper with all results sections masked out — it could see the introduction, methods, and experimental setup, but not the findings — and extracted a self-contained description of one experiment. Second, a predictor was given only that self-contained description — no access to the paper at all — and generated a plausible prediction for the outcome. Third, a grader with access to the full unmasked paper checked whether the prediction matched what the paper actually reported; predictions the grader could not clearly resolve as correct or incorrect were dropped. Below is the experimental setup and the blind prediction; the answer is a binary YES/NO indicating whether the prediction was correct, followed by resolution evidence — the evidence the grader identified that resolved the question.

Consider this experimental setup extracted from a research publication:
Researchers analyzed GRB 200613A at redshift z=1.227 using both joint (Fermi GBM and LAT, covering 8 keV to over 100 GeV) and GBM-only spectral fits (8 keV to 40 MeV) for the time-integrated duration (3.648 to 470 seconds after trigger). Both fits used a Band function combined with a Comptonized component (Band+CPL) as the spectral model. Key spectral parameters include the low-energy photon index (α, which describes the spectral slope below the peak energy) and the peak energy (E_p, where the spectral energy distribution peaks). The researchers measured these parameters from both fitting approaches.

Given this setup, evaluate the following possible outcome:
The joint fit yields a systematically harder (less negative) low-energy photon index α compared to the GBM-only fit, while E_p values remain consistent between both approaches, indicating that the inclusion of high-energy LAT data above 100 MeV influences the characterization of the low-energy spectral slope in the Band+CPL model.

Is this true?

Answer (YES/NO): NO